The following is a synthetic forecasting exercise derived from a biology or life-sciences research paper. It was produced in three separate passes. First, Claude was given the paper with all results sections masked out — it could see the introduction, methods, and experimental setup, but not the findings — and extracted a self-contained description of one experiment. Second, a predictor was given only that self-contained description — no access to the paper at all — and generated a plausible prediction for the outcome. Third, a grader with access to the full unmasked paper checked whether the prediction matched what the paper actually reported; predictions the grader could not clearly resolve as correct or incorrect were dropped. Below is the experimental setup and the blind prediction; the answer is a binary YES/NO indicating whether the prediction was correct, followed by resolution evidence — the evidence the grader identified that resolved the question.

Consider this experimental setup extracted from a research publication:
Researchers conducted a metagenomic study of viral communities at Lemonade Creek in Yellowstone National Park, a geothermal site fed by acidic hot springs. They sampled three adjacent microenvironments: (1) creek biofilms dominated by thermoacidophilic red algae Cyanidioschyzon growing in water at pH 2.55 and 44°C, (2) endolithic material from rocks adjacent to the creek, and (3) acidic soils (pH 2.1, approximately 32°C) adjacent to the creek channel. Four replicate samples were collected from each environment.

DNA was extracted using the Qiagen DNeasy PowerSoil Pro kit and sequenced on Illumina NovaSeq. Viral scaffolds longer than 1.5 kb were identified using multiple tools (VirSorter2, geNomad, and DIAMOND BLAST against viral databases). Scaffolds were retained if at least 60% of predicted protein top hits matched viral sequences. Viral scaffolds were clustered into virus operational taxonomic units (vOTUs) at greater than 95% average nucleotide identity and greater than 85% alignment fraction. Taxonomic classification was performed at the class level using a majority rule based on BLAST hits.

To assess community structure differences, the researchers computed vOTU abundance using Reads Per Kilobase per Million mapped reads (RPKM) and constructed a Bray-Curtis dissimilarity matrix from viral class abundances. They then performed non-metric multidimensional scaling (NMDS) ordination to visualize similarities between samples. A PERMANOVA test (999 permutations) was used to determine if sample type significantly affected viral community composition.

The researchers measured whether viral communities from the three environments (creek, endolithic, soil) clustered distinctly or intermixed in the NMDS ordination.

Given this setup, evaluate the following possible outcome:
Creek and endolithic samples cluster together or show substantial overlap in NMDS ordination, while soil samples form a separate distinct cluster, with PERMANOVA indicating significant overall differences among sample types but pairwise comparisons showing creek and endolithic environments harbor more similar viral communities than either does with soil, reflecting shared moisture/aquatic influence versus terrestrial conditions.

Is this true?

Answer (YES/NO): NO